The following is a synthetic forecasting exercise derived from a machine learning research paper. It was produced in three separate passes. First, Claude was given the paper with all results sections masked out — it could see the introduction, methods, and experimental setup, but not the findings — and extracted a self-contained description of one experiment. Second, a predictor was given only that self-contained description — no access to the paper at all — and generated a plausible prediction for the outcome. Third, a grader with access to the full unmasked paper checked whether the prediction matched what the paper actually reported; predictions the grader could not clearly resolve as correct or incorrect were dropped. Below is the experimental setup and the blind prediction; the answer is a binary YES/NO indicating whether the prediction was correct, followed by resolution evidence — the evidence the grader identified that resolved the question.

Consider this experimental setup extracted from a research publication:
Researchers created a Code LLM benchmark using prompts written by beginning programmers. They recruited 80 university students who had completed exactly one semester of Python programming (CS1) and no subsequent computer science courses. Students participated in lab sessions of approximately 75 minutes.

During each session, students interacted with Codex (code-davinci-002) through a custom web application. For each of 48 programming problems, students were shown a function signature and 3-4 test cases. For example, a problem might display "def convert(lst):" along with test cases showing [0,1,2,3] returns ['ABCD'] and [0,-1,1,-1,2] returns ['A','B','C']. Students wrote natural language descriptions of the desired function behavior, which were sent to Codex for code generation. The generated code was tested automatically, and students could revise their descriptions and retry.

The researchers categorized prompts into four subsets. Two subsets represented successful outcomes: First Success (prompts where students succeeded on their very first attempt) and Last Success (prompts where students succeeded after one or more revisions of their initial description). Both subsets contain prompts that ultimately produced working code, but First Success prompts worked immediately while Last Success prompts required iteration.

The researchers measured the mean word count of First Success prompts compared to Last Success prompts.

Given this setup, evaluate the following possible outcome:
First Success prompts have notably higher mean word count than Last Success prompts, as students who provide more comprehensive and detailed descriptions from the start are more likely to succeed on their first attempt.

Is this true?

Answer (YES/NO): NO